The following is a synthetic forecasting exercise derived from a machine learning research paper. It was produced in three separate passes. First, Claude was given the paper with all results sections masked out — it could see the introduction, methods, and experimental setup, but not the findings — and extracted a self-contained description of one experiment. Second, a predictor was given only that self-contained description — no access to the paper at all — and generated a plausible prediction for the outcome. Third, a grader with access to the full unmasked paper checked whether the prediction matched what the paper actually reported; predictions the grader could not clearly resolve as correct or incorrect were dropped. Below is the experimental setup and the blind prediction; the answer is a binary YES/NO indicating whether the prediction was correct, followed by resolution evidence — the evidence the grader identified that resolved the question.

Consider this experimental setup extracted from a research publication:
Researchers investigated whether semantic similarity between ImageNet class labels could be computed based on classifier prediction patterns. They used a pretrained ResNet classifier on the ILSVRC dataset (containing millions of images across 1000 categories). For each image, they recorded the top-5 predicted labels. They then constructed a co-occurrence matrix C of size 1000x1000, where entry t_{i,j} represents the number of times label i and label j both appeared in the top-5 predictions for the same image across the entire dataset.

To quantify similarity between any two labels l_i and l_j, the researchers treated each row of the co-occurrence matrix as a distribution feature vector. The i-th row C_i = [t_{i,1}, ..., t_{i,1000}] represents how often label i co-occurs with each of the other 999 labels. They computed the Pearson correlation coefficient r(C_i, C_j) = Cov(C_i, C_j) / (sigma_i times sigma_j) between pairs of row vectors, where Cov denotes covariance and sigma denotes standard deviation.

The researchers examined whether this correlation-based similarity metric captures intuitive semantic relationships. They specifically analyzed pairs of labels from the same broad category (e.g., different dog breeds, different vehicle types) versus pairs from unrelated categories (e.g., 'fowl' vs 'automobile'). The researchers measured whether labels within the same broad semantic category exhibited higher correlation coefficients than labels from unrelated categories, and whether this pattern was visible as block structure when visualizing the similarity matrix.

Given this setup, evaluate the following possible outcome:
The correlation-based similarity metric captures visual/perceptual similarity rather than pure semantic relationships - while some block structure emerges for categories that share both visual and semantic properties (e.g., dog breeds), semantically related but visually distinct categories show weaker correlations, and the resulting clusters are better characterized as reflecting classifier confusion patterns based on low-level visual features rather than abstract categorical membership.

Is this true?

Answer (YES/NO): NO